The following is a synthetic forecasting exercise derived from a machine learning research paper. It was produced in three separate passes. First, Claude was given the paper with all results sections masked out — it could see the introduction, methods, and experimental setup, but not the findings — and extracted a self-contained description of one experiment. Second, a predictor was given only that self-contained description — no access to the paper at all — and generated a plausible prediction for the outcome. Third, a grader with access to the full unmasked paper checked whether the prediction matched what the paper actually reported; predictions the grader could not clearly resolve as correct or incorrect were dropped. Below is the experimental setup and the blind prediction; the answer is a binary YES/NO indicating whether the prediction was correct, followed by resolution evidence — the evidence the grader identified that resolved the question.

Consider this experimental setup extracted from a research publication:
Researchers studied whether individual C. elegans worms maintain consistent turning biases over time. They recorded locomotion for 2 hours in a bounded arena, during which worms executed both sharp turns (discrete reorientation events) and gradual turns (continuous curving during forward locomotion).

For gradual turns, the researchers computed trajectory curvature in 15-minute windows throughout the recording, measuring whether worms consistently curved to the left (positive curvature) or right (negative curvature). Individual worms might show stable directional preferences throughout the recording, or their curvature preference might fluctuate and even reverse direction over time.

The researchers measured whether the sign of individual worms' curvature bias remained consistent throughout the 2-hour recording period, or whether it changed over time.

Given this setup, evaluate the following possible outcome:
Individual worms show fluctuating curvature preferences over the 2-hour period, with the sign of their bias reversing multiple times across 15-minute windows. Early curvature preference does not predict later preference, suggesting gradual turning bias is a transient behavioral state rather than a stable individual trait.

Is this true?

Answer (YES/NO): NO